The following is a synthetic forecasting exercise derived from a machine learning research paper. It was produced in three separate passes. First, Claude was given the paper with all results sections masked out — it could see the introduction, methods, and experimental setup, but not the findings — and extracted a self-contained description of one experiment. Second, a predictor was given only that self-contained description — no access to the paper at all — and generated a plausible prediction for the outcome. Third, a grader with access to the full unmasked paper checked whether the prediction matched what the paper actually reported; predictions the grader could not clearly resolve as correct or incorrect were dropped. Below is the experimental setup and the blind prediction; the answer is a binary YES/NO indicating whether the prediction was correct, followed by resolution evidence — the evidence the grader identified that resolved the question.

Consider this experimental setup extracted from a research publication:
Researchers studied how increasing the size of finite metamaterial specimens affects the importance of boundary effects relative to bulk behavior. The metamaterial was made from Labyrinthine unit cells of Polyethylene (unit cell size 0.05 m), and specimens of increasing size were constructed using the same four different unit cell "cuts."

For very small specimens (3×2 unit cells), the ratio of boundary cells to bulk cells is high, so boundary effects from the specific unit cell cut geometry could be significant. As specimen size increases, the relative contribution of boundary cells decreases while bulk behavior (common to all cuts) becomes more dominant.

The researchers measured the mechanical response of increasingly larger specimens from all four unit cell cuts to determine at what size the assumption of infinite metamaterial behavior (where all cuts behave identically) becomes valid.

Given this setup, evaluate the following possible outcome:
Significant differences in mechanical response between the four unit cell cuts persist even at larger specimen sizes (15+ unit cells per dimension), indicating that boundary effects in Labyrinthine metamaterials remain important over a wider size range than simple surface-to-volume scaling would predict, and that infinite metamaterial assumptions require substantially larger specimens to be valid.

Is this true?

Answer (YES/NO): YES